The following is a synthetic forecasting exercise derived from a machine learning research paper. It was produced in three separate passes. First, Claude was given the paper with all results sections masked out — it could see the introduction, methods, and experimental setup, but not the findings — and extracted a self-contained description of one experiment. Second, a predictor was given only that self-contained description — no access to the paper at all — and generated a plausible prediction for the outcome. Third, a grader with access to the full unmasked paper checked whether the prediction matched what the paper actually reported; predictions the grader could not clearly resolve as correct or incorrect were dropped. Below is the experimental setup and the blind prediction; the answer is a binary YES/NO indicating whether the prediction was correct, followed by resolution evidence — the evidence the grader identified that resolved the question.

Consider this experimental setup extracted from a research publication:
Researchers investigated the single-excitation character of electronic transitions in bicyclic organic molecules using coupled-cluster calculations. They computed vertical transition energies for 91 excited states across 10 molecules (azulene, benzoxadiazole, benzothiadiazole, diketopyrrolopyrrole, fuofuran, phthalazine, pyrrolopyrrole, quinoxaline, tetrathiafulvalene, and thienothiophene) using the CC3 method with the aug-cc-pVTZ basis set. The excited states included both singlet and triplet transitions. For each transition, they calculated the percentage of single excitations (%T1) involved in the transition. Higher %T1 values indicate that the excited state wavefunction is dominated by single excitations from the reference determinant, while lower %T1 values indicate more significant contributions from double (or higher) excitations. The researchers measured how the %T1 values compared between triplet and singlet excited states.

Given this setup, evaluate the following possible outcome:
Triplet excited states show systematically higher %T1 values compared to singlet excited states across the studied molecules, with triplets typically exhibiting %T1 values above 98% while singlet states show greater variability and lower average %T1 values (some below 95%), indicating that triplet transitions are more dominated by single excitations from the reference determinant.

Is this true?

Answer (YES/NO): NO